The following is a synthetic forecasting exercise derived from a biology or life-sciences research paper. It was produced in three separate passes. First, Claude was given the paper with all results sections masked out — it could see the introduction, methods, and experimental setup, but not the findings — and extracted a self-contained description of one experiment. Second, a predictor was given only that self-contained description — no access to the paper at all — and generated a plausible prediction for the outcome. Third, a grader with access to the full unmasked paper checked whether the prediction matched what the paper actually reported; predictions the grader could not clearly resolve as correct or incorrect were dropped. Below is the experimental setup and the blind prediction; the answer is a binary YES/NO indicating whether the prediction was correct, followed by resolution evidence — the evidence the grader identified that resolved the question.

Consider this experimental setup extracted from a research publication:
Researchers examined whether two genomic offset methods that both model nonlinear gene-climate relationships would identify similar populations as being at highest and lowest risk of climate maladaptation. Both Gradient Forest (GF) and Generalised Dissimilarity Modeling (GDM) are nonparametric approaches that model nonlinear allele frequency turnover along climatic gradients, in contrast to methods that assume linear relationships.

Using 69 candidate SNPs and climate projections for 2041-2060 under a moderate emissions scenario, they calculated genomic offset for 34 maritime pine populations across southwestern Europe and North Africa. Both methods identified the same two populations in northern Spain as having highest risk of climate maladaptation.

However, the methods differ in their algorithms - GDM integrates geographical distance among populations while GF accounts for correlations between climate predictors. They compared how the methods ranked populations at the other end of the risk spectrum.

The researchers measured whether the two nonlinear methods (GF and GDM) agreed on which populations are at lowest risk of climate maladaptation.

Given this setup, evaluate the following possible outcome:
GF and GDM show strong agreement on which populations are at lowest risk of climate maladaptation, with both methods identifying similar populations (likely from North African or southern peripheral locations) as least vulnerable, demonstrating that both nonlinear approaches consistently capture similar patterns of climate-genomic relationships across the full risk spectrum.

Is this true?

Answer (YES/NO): NO